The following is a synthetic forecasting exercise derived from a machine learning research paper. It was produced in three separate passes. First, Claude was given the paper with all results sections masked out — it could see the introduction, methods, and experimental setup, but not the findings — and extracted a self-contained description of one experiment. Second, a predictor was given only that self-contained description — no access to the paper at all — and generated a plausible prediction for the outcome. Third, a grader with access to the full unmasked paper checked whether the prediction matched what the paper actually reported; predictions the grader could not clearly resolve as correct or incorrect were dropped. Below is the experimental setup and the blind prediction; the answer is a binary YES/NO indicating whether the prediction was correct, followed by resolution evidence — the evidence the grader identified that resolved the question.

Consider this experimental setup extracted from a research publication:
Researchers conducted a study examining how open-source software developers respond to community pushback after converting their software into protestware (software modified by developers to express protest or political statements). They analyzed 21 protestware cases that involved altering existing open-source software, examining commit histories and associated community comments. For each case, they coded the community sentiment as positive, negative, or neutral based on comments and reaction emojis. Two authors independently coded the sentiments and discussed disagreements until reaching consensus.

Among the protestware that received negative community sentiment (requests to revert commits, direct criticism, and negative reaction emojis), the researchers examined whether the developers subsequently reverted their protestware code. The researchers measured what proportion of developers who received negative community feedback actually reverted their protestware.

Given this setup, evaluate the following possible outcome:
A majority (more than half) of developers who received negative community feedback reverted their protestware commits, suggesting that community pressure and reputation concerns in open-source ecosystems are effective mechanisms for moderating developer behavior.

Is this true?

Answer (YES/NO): NO